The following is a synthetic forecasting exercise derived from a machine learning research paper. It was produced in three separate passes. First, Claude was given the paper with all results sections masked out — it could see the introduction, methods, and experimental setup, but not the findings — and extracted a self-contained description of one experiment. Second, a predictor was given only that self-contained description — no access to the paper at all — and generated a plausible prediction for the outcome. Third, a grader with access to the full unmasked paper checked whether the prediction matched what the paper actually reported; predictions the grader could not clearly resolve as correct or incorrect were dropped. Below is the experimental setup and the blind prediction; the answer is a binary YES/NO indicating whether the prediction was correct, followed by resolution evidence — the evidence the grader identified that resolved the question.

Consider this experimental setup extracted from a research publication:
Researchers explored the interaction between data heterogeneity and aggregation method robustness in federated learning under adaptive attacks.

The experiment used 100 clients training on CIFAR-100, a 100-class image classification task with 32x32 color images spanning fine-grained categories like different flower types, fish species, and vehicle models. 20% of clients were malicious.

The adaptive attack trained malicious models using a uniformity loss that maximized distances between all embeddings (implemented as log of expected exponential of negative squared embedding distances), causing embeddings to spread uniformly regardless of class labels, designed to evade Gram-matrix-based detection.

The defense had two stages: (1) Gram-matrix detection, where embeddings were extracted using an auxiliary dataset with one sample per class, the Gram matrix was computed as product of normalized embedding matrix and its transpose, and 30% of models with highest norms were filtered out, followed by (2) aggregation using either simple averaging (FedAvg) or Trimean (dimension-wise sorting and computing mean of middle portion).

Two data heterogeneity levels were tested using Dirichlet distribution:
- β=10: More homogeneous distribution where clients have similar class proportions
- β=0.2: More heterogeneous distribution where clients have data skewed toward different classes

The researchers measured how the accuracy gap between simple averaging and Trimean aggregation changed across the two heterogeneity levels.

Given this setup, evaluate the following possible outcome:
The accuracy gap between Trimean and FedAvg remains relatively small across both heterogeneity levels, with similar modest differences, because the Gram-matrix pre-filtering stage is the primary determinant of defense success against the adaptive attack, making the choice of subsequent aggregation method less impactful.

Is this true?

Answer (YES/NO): NO